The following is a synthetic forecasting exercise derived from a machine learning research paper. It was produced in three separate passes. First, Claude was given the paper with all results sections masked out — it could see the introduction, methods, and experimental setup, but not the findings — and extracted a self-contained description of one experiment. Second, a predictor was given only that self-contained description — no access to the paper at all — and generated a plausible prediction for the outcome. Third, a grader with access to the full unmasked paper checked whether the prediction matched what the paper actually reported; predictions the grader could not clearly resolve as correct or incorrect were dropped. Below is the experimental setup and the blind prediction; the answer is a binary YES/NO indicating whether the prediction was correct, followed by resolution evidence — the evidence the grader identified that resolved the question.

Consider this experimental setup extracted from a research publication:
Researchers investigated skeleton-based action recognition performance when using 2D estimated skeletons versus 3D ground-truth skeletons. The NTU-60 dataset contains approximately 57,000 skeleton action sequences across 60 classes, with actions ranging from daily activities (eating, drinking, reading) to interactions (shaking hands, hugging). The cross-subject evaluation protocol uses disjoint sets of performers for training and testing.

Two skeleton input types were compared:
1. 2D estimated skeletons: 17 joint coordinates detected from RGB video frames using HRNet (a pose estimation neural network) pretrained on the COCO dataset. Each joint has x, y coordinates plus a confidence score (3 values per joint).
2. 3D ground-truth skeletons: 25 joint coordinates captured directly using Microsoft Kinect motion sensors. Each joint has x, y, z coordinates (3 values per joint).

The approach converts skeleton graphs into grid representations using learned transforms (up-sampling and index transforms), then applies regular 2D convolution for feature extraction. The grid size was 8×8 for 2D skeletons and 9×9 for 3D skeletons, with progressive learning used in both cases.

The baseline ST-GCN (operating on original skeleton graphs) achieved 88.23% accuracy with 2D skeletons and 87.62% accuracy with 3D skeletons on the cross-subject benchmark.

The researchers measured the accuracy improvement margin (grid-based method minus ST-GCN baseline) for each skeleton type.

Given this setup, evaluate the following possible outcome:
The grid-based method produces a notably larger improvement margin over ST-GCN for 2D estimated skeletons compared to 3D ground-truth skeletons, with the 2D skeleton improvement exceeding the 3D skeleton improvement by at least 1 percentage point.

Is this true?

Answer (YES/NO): YES